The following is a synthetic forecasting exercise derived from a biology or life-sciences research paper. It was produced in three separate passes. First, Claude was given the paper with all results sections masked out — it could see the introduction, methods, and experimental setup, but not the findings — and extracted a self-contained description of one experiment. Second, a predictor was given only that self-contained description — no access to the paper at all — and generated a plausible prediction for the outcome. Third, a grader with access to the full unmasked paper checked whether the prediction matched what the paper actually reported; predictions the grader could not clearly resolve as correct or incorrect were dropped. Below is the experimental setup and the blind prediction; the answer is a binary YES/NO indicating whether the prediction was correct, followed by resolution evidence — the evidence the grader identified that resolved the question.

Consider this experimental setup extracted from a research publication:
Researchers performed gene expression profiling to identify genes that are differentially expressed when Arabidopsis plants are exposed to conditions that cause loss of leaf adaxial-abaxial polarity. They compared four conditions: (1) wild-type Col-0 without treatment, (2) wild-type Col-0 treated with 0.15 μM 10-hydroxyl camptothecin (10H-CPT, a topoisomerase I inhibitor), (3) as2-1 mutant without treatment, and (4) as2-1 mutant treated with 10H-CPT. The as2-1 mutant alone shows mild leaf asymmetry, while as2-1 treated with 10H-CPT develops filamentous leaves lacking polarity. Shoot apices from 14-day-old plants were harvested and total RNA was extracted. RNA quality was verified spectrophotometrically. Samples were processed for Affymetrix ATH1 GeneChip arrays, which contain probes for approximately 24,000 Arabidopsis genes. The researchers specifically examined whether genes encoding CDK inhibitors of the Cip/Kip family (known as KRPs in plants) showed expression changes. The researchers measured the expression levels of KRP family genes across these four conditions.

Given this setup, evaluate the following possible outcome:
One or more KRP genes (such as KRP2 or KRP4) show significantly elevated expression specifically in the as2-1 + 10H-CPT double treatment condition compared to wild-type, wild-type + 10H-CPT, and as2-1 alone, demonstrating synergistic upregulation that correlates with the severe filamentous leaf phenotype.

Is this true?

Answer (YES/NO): NO